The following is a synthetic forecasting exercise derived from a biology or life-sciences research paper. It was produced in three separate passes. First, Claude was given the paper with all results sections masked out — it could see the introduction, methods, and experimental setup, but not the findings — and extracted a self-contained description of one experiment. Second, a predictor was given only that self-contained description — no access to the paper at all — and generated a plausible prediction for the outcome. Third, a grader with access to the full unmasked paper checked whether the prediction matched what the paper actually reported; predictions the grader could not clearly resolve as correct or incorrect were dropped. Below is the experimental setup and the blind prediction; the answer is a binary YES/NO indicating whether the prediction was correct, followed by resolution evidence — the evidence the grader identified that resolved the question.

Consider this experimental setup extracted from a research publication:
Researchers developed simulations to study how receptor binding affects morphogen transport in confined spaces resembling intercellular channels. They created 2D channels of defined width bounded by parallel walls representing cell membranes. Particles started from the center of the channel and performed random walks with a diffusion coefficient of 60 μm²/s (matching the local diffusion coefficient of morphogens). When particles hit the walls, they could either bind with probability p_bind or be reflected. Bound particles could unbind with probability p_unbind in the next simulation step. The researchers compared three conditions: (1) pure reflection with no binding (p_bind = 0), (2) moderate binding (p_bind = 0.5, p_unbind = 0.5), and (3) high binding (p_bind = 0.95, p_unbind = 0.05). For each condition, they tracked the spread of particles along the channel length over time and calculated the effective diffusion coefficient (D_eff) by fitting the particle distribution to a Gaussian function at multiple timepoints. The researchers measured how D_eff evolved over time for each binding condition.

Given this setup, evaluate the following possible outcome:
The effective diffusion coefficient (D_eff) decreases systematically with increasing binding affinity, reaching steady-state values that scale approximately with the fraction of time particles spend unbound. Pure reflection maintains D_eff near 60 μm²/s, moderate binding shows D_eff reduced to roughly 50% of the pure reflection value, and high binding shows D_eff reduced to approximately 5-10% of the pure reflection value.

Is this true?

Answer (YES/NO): NO